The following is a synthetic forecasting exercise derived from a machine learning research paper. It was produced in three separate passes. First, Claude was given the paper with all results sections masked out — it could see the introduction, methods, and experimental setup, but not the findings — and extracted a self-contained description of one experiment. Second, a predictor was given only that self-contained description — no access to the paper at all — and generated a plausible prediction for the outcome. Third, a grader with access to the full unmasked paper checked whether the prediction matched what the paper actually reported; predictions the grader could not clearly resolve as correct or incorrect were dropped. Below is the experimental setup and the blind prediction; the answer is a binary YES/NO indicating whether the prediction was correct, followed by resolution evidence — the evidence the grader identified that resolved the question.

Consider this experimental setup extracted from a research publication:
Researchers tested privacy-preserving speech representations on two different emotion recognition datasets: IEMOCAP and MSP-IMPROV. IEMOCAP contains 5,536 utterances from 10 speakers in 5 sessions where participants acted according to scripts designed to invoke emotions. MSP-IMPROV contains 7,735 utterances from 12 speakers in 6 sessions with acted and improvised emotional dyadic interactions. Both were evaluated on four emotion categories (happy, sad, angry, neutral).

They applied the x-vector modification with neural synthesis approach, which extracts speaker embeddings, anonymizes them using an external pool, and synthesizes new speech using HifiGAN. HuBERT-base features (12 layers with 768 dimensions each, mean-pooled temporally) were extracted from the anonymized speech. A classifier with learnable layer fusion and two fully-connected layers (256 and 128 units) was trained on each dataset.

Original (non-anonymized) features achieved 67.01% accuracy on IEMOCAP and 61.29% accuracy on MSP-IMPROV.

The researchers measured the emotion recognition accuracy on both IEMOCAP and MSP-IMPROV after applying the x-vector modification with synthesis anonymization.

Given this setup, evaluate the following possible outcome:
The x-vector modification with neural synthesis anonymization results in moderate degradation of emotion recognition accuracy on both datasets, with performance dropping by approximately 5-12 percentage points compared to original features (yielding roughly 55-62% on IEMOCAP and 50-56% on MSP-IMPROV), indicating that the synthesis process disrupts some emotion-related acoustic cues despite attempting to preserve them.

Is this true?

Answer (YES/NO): YES